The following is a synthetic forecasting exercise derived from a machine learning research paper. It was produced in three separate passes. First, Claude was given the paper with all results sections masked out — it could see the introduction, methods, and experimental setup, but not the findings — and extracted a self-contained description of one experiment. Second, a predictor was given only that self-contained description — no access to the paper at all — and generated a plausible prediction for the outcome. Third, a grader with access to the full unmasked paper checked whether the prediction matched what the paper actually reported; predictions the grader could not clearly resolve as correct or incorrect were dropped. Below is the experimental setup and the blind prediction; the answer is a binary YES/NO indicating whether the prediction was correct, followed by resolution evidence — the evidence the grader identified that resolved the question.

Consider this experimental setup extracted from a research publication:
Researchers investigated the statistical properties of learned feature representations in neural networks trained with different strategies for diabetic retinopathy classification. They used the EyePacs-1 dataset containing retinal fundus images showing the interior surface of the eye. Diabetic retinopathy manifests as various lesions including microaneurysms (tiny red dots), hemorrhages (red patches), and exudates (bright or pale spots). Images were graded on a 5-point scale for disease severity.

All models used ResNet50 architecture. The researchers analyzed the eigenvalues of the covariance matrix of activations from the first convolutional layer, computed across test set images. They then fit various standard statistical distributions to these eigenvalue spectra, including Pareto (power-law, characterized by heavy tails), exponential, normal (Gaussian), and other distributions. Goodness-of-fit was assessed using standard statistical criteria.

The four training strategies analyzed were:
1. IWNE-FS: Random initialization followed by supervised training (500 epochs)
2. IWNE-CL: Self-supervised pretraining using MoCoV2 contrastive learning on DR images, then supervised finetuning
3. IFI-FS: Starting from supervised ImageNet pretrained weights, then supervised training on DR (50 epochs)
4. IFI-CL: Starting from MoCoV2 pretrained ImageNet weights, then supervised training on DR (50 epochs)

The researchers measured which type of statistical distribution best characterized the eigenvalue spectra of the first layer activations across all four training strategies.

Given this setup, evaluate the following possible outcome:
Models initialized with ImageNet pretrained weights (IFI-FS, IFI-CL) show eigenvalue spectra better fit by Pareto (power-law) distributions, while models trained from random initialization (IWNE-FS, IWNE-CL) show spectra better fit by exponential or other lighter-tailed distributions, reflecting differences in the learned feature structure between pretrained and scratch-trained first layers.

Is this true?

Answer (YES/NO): NO